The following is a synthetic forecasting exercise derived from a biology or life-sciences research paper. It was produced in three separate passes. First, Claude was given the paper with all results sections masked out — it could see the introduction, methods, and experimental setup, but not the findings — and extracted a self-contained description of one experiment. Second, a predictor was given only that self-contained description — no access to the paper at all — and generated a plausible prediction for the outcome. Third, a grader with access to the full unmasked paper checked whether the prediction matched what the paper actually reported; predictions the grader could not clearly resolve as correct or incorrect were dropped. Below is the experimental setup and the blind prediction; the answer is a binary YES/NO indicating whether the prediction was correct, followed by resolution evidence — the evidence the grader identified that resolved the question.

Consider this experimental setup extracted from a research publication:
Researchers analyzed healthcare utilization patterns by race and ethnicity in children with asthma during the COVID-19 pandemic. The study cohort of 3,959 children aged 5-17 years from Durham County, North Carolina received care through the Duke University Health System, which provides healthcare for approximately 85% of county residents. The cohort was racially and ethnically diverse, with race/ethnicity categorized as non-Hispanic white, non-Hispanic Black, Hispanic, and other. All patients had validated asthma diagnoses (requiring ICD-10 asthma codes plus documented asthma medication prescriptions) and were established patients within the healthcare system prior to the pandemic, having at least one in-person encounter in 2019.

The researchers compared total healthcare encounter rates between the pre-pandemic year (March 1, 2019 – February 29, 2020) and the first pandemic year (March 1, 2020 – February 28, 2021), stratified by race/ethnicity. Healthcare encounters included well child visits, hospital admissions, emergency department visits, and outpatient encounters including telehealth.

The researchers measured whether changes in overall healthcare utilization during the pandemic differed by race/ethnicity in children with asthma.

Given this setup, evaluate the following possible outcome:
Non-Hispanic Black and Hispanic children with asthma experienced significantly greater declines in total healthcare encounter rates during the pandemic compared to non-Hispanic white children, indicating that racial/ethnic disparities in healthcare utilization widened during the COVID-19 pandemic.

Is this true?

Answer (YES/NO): NO